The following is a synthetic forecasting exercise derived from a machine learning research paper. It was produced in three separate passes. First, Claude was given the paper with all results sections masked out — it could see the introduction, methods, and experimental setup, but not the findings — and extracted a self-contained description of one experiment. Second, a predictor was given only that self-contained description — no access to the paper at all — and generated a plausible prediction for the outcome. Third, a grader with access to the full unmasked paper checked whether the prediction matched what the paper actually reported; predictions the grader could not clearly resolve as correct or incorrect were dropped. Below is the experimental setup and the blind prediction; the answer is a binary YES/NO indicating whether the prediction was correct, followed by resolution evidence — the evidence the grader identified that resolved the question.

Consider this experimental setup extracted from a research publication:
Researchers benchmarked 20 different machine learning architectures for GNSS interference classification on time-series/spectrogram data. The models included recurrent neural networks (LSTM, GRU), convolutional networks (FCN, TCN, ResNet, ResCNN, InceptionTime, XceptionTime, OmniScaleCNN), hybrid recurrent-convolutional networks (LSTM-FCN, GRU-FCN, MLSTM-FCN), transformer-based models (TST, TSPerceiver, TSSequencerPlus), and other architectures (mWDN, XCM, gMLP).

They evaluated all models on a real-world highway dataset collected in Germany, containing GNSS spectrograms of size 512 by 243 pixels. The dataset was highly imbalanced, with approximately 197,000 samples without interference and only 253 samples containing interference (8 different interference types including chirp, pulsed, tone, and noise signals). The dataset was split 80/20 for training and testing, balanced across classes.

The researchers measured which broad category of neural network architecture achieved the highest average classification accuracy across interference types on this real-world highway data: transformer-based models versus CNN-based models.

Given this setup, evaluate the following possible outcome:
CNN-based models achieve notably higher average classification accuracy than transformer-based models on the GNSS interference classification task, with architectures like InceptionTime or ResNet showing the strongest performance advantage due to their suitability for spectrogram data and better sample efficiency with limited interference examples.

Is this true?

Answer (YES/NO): NO